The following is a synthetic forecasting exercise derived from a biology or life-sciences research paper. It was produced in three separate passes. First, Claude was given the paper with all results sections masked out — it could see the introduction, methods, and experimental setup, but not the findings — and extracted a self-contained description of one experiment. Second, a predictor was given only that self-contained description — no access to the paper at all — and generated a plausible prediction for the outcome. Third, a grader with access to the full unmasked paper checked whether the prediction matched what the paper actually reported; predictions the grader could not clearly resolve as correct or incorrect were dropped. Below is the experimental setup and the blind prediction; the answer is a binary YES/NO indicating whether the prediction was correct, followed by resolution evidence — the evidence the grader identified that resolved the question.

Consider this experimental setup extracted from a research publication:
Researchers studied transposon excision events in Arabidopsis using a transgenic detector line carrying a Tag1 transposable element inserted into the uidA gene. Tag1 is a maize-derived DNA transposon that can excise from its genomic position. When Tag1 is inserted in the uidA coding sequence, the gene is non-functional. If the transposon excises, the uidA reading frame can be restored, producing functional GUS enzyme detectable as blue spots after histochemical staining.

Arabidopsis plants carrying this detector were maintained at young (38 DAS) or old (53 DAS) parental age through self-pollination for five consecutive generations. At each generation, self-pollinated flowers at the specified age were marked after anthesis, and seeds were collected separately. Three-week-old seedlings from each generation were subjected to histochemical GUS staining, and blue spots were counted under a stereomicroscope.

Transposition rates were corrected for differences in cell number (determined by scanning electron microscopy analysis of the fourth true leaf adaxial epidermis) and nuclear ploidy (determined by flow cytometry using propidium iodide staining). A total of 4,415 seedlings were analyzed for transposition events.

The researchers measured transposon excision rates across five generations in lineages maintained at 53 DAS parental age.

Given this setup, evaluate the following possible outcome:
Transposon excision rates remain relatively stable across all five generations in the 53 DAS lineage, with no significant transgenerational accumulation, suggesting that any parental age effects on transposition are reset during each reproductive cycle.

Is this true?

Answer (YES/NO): YES